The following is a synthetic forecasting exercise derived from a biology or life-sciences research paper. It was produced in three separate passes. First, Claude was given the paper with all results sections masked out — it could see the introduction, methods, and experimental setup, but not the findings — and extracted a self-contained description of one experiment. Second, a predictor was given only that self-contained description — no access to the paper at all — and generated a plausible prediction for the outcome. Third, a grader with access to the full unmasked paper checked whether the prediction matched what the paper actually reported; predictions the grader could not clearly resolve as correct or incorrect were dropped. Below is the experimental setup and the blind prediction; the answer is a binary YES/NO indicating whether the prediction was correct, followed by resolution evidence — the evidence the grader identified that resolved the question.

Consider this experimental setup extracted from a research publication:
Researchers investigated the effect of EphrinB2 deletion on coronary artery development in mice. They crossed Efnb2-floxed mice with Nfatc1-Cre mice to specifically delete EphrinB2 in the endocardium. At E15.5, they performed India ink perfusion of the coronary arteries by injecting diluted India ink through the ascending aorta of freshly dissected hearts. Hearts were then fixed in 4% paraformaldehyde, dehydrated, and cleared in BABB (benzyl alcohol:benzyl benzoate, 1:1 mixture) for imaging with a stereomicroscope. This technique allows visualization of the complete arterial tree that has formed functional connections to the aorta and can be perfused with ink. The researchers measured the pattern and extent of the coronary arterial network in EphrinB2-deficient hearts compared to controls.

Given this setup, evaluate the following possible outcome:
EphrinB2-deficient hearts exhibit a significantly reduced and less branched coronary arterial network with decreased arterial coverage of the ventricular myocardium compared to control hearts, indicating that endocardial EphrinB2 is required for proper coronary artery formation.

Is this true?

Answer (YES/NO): YES